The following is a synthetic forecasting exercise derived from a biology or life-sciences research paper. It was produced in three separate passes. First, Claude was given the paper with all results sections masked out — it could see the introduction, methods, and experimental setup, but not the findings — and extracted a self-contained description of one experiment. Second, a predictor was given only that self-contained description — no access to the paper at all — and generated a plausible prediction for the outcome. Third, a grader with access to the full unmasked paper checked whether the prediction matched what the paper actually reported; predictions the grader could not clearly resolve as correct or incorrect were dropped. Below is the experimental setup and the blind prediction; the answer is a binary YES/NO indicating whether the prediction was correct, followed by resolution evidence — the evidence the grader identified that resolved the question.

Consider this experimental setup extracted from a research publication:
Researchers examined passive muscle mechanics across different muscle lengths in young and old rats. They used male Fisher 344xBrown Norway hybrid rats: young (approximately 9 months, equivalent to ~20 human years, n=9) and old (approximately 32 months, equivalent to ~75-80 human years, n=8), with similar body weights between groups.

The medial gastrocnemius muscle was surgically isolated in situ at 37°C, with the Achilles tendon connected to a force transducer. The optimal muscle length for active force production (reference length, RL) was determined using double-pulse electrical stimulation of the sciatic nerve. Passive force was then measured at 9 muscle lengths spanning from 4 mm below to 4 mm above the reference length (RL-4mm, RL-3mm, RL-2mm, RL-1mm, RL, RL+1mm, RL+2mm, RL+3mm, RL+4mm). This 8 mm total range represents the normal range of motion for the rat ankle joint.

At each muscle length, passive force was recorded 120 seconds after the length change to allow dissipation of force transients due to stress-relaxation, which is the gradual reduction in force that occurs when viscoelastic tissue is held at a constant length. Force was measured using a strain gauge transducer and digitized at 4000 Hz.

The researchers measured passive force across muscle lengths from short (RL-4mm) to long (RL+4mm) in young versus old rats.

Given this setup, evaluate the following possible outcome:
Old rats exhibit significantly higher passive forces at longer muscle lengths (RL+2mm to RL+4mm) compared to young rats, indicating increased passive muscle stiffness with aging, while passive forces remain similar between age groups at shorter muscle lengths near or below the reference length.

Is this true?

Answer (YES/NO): NO